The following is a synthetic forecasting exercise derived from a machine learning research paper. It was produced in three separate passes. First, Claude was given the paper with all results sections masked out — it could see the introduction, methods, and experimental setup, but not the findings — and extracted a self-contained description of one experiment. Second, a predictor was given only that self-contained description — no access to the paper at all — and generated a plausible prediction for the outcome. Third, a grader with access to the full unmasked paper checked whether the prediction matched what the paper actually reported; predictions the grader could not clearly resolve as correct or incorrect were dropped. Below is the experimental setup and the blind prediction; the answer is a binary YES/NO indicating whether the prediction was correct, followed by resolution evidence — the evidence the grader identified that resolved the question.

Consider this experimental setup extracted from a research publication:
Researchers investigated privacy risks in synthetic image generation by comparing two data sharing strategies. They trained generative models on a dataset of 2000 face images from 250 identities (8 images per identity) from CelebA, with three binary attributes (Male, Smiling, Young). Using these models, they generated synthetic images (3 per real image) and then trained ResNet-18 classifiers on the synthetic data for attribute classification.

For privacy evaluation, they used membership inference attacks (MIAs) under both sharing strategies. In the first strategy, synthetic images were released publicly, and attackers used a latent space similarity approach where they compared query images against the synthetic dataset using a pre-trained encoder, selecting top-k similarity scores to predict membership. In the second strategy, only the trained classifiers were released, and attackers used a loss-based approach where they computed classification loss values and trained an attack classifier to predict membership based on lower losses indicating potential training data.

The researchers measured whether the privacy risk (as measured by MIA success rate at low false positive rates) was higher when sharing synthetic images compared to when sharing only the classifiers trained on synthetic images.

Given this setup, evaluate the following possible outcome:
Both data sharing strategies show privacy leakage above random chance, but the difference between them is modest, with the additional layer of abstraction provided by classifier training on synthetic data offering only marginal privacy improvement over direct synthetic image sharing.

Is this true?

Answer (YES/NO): NO